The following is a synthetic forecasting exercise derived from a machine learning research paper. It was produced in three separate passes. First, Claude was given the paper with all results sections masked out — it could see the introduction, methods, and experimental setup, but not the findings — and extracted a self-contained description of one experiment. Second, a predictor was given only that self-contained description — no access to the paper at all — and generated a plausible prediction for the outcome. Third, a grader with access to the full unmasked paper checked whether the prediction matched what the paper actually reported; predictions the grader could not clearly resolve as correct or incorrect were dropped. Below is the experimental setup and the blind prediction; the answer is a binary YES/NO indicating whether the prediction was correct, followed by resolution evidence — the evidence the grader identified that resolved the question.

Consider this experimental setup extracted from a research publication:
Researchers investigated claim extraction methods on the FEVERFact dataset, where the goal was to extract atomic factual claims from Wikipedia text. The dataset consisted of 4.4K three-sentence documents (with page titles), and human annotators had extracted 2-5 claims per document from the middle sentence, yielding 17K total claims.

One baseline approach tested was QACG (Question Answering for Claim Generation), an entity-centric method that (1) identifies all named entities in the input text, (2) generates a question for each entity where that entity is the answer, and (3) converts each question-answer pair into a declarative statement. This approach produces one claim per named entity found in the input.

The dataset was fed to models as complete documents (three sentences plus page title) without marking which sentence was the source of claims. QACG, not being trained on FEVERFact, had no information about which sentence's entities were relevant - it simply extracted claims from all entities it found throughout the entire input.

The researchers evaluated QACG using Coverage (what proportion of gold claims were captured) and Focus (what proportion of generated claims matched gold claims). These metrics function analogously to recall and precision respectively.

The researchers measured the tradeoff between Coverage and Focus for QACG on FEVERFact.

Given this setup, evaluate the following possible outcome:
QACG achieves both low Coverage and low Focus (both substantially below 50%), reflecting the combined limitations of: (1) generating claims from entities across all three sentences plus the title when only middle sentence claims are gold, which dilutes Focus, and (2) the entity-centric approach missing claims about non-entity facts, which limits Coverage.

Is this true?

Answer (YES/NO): NO